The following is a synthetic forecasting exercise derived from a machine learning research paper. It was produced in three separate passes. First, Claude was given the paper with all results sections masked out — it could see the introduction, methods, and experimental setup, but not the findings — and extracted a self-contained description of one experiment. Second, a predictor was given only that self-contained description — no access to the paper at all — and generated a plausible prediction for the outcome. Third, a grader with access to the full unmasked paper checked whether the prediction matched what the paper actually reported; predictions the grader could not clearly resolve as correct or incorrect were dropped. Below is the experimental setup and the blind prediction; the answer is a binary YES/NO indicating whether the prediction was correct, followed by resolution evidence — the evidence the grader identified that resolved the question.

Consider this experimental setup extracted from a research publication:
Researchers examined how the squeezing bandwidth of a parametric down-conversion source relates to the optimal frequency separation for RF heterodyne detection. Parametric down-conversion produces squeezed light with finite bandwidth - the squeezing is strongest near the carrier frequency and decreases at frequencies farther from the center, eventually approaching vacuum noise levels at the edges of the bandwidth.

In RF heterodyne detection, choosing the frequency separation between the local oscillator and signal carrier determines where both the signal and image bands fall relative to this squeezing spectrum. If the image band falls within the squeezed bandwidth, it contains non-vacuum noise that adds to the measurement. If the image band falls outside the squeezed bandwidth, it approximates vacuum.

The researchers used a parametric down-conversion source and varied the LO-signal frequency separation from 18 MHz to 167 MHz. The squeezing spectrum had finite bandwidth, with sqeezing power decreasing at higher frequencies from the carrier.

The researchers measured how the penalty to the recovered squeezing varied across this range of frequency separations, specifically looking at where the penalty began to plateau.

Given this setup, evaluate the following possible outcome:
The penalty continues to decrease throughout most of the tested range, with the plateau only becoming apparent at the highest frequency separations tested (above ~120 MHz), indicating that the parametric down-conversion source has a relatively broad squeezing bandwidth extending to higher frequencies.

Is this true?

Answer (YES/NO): NO